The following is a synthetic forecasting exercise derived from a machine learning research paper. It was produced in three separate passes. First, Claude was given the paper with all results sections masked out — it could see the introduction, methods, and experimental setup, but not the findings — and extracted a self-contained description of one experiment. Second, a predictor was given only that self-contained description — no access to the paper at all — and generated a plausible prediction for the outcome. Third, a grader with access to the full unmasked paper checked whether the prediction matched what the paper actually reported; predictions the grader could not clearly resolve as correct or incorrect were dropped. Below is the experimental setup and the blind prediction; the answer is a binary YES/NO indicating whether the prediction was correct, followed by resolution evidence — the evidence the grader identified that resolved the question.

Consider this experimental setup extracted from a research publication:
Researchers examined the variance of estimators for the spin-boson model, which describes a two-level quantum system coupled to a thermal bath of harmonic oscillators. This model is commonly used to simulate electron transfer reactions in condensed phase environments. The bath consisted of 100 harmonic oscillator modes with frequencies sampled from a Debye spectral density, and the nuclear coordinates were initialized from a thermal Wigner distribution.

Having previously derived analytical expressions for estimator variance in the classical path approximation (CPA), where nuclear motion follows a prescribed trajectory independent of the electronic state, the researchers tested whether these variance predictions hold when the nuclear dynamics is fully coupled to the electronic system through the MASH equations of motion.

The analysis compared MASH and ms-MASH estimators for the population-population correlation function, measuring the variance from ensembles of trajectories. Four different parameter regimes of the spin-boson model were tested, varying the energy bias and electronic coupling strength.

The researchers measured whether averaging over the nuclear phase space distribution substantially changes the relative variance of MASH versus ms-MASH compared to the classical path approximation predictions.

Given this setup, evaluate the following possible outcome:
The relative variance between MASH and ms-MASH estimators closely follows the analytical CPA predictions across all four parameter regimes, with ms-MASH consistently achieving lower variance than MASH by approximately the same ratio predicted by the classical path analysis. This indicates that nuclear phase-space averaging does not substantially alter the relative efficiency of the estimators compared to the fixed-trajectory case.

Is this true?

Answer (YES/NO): NO